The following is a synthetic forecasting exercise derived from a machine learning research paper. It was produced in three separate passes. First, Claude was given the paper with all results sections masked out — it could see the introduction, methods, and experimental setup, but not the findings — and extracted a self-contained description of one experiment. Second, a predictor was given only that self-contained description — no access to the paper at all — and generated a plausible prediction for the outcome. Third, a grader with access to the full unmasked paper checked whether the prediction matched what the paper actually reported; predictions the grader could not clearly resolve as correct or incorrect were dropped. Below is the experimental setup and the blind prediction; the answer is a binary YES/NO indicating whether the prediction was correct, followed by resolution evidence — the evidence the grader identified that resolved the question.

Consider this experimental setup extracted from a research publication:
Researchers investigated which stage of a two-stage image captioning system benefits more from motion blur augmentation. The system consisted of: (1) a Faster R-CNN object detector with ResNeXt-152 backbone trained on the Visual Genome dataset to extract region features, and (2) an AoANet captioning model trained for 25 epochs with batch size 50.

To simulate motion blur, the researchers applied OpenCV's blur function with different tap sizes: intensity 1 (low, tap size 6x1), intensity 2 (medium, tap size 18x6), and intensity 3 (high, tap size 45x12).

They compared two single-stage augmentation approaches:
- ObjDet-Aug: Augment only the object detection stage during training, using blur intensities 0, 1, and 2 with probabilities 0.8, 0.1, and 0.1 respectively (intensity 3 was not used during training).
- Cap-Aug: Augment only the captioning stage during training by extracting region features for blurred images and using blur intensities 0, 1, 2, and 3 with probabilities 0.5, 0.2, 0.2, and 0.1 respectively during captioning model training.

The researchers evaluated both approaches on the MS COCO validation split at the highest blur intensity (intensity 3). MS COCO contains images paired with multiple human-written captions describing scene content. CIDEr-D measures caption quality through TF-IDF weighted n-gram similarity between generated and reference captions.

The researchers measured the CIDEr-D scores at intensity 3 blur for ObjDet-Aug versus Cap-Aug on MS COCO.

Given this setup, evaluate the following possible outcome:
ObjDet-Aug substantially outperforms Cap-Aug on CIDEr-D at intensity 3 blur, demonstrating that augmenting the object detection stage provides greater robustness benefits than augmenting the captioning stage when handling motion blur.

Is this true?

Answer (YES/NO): YES